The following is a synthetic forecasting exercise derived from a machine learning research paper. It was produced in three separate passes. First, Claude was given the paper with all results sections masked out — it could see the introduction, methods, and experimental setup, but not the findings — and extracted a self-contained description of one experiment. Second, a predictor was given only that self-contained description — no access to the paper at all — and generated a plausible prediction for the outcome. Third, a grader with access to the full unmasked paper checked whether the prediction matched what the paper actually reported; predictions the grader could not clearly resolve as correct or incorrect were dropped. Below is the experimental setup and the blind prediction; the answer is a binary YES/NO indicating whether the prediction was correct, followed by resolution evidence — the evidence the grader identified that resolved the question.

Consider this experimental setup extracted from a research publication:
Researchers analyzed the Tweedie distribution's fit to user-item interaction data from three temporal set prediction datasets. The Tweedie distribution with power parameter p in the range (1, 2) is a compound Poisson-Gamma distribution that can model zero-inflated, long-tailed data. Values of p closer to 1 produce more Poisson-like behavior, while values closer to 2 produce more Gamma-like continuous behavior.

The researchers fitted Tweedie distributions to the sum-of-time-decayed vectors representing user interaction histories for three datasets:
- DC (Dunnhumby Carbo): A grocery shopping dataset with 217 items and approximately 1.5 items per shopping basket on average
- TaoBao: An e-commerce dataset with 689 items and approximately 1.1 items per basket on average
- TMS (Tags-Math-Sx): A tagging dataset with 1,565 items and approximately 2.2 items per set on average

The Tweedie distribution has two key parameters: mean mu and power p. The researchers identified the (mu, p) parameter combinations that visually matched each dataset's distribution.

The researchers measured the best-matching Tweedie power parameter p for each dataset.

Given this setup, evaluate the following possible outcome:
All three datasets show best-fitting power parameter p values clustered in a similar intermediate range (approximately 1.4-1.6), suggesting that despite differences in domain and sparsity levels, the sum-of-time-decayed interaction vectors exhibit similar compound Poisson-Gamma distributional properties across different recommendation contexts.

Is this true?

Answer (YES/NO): NO